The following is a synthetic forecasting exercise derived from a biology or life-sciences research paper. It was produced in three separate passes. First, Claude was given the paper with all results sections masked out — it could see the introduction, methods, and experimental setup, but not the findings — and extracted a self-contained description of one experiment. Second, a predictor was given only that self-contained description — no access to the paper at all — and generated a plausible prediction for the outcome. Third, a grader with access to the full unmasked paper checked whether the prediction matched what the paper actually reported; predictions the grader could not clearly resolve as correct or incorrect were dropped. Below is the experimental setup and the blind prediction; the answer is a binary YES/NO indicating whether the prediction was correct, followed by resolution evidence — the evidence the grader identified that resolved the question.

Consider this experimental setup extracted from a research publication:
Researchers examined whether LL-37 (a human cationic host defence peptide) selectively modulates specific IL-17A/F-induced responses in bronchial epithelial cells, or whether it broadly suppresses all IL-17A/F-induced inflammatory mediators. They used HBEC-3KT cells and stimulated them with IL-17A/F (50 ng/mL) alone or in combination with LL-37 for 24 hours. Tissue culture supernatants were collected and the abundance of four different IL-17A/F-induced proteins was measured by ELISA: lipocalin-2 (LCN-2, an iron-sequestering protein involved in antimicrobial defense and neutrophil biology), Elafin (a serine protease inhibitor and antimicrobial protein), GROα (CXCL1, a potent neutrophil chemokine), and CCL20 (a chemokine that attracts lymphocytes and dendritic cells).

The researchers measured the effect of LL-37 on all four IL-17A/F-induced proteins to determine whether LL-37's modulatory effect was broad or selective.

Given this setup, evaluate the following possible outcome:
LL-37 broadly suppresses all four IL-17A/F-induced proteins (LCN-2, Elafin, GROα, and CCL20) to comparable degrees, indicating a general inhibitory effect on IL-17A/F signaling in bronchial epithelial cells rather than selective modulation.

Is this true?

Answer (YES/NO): NO